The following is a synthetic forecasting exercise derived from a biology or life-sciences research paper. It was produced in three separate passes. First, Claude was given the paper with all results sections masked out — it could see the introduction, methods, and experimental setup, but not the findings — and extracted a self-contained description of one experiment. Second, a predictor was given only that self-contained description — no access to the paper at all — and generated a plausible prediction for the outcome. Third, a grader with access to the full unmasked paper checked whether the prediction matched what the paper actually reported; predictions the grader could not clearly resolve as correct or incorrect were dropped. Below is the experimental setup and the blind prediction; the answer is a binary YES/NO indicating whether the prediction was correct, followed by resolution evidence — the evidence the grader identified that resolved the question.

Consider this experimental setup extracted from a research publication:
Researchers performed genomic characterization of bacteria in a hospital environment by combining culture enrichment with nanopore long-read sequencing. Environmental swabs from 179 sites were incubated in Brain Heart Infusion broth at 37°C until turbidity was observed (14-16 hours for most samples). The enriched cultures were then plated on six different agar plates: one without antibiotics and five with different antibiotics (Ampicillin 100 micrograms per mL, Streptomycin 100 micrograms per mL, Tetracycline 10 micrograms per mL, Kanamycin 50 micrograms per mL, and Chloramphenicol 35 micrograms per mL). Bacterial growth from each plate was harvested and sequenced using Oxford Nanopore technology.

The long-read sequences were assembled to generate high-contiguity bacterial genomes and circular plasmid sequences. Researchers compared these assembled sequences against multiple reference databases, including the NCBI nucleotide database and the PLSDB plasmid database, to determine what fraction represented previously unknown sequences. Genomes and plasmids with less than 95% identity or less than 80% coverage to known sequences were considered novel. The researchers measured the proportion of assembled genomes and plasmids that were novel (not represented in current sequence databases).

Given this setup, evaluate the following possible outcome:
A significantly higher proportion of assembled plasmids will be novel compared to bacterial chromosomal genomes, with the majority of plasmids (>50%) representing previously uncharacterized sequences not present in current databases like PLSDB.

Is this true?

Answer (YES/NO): YES